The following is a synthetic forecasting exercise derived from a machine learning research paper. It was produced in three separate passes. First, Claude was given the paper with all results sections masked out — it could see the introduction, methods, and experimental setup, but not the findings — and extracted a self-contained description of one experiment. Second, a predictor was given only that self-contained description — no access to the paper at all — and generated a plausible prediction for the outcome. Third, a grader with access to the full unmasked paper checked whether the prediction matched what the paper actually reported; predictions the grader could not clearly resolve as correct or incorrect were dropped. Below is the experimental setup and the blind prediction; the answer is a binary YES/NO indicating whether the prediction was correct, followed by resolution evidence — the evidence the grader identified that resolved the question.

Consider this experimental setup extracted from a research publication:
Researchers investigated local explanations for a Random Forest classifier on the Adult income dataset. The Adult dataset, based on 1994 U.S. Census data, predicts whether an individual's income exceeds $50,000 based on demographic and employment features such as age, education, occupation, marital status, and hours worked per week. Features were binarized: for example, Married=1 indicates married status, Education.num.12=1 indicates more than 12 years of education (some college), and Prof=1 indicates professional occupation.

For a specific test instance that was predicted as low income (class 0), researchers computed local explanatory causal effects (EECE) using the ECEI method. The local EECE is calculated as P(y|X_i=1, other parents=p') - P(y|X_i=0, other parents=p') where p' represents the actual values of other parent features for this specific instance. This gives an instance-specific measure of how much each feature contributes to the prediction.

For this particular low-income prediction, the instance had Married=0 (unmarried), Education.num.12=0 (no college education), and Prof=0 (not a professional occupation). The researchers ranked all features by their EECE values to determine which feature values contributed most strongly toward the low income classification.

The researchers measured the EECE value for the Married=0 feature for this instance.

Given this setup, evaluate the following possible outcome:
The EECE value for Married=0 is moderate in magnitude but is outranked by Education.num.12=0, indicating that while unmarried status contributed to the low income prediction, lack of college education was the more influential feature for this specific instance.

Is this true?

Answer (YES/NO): NO